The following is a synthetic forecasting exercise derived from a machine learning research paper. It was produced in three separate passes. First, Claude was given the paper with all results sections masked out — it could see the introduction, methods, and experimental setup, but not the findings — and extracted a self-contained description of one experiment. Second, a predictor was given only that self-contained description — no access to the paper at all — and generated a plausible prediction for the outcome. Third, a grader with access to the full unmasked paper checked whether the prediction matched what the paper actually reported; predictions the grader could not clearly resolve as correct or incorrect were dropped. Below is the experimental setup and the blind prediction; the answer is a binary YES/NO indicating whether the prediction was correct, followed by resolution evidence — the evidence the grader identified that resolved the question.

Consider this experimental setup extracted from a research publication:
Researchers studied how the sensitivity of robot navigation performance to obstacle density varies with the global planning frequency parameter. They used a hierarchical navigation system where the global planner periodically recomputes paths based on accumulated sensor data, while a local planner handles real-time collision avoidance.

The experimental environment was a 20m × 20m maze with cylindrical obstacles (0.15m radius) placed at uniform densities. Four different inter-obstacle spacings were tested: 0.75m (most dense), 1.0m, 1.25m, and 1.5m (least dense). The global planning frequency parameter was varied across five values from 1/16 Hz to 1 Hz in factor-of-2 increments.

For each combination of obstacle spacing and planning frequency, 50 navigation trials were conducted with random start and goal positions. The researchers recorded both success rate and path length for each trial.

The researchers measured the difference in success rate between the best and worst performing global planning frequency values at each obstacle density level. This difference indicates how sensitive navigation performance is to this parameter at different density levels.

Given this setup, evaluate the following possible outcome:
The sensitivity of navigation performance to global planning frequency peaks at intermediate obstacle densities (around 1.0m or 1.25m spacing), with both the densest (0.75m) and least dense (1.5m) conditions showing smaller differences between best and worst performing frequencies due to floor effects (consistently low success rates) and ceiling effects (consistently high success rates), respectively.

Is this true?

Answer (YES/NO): NO